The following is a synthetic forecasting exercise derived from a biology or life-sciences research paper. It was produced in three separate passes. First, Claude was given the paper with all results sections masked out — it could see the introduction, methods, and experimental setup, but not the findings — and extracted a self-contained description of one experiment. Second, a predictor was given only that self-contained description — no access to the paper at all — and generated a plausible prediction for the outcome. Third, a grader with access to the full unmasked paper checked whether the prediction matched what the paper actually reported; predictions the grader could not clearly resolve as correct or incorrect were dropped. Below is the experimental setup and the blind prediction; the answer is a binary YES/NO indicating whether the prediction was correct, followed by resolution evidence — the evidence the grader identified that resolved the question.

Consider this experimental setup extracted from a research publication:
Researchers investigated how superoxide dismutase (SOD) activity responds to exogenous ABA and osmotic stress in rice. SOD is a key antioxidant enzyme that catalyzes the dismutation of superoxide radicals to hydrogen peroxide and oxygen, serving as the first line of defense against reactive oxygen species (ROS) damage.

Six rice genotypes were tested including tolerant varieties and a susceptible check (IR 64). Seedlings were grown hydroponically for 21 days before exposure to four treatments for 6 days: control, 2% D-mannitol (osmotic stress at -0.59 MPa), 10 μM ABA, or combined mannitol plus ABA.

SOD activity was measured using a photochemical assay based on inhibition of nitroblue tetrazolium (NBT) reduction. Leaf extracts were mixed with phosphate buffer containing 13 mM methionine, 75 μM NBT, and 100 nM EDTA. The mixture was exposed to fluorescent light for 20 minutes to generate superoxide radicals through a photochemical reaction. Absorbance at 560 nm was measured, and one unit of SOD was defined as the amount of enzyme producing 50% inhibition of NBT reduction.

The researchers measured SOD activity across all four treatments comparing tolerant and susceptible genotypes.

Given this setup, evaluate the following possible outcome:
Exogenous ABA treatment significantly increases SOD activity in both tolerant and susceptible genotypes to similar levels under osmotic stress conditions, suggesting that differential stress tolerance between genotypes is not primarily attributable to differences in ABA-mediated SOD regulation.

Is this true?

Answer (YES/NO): NO